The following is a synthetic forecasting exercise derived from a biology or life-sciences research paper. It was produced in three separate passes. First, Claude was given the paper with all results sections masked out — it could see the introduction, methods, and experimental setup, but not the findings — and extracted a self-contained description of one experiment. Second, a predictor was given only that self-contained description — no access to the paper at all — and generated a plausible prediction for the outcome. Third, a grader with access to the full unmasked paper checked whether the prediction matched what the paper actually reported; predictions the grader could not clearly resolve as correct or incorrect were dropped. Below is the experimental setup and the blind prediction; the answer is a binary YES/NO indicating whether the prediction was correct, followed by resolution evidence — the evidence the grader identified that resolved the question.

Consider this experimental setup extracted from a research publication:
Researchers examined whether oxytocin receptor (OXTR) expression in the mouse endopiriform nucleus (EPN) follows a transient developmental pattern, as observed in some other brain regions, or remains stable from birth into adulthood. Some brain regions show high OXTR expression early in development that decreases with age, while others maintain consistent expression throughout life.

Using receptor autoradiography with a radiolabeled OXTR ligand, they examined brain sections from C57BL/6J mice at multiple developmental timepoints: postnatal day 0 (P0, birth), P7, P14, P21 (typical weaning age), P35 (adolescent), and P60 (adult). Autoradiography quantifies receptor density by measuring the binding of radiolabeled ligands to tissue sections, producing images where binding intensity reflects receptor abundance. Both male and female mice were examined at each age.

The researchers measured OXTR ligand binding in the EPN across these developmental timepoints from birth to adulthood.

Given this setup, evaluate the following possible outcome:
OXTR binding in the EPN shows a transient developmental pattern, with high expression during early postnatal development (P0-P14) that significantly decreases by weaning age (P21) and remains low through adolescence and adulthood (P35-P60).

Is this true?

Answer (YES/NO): NO